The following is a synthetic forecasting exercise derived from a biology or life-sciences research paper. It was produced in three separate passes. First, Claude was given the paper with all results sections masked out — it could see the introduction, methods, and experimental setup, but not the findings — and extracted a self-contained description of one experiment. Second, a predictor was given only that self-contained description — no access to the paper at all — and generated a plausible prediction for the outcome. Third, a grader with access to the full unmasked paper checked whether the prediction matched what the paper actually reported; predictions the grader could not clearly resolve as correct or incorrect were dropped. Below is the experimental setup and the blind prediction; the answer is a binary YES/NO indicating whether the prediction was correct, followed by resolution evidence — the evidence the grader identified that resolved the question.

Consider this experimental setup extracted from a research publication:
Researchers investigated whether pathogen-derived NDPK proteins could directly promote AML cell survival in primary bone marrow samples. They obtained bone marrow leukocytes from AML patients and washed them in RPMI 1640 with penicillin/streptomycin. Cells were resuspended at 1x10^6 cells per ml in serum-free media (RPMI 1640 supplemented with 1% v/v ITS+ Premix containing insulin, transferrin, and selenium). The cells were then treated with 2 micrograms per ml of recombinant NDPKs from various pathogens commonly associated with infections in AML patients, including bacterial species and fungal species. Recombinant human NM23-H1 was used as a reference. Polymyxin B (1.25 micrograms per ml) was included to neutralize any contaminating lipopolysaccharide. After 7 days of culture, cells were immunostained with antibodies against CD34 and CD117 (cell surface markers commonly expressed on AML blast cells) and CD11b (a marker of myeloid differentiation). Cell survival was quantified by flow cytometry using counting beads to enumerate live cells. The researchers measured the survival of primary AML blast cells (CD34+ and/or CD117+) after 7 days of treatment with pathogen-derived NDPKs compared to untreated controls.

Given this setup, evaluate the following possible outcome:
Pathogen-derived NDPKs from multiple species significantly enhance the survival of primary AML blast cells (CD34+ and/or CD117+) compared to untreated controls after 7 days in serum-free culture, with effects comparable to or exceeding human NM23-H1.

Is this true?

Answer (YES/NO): YES